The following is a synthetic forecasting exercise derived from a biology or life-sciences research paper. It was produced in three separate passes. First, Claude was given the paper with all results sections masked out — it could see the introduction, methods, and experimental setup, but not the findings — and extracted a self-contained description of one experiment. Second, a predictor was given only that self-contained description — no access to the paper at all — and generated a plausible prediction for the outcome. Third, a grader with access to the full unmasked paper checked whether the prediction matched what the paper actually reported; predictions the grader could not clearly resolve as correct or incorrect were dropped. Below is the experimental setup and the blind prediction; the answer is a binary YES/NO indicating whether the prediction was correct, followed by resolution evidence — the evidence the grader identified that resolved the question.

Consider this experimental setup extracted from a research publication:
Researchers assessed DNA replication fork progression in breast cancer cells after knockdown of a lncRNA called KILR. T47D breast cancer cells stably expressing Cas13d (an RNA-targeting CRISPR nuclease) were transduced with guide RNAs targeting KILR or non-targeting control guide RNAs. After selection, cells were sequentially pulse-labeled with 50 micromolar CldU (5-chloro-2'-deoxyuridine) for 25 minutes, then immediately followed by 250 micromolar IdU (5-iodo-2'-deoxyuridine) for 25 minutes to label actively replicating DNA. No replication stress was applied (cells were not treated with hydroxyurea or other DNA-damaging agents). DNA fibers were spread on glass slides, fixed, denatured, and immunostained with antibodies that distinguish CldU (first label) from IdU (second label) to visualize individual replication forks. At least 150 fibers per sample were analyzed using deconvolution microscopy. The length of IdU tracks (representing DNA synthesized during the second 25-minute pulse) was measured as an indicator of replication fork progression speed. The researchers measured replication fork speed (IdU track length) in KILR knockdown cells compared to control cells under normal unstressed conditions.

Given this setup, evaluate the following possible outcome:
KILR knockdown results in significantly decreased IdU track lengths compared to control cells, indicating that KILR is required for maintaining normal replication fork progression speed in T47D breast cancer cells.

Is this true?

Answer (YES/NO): NO